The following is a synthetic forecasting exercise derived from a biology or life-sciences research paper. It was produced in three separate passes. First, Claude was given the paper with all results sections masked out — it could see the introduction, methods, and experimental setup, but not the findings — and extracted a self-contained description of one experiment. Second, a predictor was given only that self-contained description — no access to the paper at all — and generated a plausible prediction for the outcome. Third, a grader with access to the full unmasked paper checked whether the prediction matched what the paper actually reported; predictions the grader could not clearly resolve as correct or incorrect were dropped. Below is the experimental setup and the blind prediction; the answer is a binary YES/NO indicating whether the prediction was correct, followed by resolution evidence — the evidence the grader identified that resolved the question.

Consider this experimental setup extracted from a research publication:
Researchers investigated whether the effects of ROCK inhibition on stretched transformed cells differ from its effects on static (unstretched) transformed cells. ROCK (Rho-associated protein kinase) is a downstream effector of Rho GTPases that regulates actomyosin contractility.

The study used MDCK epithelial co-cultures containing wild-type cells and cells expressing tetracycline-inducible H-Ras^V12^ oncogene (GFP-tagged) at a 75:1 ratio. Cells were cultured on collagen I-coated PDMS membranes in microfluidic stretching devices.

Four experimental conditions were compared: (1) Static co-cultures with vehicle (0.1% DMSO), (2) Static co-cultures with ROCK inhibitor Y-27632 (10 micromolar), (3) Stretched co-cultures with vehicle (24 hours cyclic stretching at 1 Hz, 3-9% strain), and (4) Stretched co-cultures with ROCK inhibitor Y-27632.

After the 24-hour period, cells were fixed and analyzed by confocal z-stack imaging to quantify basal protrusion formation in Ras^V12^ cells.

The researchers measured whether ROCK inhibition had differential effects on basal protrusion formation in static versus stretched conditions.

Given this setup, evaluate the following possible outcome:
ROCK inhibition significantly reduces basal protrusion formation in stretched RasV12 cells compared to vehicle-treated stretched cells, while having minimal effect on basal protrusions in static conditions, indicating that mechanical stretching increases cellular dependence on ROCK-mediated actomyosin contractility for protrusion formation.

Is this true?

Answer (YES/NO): NO